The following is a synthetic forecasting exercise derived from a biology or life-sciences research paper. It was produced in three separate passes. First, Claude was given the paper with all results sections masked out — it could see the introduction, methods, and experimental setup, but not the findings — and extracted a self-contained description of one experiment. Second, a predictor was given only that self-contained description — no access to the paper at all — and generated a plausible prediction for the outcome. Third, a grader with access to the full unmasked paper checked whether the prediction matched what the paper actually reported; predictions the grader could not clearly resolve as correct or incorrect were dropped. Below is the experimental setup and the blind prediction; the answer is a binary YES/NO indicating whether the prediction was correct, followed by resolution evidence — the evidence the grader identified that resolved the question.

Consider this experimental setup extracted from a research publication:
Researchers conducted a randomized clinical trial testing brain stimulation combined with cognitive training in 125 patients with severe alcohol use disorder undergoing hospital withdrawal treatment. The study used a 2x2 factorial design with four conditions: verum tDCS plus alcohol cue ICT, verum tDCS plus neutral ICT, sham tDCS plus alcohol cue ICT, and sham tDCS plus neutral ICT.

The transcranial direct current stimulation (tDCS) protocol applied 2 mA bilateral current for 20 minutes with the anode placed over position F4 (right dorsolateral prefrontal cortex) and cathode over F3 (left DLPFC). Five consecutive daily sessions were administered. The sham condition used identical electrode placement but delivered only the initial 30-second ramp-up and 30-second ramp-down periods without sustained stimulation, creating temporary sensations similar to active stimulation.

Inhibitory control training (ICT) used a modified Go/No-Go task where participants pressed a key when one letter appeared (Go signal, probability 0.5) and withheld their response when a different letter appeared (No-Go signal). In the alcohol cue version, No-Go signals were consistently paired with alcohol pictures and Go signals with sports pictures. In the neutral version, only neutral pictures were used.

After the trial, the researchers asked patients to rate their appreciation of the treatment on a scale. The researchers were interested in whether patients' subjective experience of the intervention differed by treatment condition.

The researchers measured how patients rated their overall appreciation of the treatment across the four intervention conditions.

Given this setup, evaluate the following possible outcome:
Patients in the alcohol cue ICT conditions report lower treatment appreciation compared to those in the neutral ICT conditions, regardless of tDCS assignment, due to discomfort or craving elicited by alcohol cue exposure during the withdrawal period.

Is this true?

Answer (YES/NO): NO